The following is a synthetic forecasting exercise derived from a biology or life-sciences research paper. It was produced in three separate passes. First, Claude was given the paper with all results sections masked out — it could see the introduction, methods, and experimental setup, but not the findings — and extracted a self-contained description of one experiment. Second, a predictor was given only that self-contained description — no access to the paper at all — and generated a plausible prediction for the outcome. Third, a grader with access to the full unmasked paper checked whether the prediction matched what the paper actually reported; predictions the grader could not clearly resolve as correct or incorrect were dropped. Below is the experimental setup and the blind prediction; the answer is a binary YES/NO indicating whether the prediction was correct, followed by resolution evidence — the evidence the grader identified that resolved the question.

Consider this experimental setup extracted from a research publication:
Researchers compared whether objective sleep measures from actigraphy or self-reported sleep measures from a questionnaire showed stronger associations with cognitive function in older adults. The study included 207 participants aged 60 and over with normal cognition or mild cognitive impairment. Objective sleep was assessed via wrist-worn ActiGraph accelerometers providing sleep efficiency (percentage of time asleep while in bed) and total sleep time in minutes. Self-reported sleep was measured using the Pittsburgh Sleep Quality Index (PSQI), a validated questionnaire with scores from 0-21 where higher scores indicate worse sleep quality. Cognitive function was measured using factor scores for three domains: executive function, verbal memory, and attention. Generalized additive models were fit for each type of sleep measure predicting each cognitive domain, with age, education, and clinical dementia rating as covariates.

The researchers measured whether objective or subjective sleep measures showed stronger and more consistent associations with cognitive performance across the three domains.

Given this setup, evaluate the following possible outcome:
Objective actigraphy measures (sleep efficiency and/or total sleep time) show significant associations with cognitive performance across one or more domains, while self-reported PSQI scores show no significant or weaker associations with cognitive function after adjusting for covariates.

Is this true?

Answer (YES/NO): NO